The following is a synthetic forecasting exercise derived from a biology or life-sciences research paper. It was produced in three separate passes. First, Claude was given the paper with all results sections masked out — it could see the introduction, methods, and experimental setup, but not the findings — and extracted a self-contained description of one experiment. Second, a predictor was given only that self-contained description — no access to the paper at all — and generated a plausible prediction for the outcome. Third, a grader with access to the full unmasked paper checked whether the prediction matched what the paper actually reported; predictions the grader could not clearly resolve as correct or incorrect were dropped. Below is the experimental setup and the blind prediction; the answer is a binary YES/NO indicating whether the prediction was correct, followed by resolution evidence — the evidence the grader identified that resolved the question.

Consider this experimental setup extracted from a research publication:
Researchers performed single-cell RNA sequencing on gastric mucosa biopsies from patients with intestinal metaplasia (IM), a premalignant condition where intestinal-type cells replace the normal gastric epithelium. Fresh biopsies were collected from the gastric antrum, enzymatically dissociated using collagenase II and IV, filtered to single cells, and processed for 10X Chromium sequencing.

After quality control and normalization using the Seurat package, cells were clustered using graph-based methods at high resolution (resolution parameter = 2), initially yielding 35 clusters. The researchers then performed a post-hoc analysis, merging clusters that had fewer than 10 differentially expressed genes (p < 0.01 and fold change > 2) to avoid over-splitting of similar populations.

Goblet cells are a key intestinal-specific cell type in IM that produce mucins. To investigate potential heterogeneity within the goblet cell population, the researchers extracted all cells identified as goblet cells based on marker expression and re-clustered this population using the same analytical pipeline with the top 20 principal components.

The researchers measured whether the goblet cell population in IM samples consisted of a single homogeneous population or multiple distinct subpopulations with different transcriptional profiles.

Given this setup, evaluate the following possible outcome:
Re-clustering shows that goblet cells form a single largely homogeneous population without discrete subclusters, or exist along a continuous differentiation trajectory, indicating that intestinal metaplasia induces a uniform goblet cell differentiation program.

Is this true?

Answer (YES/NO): NO